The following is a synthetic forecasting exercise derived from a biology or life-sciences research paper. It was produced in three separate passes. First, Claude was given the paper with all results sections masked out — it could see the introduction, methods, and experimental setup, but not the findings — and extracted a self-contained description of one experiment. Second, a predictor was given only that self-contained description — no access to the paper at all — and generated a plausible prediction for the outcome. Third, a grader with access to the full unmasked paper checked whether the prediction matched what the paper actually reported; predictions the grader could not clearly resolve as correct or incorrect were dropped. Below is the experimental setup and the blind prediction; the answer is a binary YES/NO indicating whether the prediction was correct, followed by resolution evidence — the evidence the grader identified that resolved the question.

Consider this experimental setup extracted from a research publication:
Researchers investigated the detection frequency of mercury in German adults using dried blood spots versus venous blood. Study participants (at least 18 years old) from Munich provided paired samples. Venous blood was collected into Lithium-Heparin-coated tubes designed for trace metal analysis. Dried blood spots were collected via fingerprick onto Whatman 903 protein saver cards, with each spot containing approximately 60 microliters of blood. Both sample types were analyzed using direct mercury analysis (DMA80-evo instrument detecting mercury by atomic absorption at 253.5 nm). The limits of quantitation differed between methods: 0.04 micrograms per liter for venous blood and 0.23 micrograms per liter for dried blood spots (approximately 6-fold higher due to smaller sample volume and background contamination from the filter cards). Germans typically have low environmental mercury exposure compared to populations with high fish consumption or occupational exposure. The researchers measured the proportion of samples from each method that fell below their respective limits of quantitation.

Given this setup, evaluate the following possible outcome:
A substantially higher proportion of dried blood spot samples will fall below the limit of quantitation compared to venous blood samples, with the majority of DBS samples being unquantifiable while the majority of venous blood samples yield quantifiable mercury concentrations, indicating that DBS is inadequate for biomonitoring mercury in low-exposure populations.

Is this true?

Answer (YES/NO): NO